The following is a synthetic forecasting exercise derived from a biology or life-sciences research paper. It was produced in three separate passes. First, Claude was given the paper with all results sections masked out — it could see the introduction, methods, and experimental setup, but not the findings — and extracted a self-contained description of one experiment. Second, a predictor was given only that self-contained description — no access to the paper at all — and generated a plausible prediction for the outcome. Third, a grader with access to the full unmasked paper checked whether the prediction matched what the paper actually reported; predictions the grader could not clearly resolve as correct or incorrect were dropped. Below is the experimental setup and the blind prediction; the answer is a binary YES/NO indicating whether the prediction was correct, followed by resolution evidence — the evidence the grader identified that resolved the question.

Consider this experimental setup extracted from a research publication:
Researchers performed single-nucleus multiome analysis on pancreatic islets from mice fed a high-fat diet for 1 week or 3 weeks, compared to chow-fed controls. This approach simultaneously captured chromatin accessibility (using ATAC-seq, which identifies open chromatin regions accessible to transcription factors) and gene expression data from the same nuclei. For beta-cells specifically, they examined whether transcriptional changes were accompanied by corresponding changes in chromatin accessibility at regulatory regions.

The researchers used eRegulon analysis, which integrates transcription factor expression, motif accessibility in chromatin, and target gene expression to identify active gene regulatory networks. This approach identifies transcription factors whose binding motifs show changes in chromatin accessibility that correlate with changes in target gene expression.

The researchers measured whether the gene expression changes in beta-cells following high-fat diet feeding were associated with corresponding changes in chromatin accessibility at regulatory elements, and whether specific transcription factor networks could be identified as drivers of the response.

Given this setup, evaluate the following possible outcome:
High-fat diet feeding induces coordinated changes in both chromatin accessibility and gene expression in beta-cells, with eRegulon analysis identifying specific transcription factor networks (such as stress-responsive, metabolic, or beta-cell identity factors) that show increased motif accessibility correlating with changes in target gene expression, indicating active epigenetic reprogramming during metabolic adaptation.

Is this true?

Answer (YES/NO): YES